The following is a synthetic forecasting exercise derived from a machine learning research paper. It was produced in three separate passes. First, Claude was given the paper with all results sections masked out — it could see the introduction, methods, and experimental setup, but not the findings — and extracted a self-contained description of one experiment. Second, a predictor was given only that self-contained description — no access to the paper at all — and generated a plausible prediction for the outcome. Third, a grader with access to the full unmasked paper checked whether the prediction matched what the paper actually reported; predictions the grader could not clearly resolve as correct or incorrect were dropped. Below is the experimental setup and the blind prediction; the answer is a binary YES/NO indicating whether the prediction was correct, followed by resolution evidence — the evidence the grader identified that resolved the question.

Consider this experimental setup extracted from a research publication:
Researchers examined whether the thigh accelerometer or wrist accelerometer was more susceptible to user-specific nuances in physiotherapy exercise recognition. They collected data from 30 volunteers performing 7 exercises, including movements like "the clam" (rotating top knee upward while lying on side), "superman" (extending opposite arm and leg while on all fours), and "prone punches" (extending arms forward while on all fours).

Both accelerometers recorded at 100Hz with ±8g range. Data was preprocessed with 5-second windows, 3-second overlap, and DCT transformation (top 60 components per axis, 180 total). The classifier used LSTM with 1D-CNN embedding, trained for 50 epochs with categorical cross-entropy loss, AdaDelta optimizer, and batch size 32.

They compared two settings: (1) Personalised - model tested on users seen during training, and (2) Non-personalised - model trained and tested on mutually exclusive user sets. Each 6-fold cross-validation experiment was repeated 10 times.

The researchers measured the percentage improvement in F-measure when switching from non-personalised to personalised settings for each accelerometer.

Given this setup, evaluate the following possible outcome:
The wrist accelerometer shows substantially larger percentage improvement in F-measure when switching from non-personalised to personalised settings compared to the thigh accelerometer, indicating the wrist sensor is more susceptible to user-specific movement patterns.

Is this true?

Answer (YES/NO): YES